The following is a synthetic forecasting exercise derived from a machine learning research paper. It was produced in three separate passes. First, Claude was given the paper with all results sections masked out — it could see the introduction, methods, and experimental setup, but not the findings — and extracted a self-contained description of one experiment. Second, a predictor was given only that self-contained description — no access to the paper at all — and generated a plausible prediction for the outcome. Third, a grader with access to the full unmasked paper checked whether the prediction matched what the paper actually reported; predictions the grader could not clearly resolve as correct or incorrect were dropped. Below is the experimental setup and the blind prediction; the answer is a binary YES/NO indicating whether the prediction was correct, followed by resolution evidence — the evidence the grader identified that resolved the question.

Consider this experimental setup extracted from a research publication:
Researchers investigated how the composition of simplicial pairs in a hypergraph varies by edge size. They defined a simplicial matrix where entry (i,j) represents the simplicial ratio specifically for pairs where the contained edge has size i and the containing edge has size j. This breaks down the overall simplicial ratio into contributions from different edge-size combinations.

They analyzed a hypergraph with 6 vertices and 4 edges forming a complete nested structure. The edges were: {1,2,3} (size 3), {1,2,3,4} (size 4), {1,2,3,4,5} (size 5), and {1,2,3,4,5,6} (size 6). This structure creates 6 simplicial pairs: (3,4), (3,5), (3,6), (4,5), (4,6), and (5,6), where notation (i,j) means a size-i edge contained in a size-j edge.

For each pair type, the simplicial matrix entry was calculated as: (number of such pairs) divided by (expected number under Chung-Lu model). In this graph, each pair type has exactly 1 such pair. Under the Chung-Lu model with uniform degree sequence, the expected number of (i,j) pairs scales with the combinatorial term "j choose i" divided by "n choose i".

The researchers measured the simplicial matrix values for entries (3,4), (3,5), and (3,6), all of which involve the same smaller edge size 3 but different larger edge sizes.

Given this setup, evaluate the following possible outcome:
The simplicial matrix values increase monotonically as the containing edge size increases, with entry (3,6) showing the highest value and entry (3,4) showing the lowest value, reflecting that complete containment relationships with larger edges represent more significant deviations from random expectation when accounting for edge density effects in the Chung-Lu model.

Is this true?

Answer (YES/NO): NO